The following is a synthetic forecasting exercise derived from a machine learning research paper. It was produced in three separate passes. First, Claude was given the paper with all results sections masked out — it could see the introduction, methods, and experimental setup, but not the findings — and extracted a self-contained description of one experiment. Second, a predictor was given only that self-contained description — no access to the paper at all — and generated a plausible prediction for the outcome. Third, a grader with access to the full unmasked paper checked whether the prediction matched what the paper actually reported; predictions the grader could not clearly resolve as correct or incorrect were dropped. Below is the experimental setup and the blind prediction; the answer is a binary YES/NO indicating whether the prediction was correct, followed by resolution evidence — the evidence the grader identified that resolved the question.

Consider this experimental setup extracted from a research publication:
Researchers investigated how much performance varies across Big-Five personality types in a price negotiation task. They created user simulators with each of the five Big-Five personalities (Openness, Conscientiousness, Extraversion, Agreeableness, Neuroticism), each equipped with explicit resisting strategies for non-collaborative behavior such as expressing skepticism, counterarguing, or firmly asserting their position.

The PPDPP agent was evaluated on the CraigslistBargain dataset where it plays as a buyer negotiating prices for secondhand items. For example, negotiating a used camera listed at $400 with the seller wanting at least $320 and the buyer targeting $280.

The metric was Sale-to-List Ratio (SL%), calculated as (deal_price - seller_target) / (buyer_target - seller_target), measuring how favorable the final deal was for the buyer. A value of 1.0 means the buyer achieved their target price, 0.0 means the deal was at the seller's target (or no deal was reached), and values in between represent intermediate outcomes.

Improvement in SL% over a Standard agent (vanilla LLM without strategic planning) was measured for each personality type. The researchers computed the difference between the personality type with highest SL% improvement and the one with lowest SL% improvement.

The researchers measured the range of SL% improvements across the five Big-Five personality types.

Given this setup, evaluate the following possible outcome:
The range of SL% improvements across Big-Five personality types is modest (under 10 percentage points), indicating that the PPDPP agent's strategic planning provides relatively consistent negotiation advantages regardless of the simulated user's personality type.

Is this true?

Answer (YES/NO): NO